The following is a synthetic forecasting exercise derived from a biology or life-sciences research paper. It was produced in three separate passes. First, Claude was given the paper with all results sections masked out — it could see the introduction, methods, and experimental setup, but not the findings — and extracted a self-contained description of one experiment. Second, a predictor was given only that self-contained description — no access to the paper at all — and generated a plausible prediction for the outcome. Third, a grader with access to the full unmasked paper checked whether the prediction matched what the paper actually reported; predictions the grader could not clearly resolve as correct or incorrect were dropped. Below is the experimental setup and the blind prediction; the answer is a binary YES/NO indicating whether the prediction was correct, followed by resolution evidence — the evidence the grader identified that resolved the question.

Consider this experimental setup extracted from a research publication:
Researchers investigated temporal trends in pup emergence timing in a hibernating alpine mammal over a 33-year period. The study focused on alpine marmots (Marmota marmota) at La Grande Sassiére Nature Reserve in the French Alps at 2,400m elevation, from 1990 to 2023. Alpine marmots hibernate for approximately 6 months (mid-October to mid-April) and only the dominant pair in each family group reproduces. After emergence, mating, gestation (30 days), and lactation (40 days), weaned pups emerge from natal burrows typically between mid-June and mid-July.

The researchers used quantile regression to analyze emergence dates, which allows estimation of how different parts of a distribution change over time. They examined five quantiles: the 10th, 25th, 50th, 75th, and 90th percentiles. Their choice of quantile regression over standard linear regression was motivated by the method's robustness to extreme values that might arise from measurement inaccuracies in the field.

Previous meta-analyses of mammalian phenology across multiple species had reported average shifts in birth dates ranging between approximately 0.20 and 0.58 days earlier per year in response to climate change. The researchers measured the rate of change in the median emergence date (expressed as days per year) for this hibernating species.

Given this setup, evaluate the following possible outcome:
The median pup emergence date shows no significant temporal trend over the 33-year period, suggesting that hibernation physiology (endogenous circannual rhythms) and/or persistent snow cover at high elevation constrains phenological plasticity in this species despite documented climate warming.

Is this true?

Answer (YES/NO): NO